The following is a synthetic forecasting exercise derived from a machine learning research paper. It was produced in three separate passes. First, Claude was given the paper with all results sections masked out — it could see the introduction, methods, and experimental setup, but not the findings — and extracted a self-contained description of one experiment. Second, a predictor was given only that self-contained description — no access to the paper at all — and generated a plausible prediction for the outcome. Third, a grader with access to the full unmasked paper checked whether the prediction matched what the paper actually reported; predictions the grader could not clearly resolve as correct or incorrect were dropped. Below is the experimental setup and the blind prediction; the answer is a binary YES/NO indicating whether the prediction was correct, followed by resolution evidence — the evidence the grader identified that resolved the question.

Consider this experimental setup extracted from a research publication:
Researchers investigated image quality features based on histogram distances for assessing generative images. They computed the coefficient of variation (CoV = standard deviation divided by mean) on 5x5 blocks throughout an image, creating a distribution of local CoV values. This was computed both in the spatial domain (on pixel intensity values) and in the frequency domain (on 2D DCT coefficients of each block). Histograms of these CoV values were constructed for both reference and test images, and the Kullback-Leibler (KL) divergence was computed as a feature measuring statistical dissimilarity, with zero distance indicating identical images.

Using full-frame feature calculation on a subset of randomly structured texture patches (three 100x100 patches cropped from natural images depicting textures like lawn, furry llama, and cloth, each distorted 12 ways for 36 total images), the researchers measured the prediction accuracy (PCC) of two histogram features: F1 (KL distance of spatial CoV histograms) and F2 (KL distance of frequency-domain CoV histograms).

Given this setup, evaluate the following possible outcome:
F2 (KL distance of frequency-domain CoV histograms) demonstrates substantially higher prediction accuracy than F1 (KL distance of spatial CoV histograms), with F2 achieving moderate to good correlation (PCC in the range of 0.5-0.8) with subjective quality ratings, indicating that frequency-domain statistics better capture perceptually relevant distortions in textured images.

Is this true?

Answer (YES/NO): YES